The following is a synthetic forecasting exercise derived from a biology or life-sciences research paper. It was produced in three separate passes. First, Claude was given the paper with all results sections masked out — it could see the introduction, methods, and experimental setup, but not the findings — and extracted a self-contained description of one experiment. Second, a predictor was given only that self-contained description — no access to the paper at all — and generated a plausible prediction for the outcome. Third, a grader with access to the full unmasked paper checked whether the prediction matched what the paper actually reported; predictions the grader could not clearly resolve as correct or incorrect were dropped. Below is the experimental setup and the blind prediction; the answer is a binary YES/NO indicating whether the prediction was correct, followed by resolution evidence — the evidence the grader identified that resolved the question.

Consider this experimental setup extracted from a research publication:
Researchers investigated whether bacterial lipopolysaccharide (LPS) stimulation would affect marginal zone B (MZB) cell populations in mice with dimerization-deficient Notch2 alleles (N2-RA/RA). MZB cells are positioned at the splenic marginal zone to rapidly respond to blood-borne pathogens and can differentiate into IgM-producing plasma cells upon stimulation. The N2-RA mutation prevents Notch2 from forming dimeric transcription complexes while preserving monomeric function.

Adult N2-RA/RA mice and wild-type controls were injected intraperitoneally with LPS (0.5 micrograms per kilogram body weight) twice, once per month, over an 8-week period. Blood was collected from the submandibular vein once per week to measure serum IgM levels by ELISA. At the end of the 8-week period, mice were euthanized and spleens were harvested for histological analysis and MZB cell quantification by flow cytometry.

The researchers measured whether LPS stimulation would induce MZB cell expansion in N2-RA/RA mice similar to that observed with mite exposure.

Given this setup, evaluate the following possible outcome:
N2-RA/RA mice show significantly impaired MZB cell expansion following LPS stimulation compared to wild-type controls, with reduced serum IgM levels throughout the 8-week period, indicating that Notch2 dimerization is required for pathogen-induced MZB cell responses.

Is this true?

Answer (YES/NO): NO